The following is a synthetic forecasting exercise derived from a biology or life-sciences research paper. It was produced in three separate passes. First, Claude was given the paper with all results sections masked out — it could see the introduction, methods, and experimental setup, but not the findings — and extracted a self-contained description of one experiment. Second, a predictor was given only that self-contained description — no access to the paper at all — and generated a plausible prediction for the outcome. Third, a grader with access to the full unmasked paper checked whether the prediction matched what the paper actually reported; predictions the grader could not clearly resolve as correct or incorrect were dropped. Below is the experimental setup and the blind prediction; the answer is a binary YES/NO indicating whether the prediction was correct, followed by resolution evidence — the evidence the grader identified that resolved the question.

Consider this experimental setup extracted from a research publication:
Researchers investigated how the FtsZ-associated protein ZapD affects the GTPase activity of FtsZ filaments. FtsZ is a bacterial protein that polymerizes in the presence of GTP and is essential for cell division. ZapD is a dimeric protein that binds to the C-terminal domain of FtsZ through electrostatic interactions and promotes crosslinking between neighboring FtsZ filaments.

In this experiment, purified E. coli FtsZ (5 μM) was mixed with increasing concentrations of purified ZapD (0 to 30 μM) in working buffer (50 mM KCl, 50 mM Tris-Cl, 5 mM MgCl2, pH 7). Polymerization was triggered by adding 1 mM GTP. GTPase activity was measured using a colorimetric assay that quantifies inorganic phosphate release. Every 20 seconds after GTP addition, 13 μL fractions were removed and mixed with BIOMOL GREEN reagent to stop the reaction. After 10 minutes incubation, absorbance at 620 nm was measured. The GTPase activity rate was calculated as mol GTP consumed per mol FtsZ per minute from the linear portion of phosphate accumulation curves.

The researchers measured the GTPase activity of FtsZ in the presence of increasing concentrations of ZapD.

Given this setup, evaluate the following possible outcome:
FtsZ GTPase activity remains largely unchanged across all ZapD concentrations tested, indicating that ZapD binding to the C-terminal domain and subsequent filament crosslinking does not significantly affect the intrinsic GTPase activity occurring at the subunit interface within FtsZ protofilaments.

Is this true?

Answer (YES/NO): NO